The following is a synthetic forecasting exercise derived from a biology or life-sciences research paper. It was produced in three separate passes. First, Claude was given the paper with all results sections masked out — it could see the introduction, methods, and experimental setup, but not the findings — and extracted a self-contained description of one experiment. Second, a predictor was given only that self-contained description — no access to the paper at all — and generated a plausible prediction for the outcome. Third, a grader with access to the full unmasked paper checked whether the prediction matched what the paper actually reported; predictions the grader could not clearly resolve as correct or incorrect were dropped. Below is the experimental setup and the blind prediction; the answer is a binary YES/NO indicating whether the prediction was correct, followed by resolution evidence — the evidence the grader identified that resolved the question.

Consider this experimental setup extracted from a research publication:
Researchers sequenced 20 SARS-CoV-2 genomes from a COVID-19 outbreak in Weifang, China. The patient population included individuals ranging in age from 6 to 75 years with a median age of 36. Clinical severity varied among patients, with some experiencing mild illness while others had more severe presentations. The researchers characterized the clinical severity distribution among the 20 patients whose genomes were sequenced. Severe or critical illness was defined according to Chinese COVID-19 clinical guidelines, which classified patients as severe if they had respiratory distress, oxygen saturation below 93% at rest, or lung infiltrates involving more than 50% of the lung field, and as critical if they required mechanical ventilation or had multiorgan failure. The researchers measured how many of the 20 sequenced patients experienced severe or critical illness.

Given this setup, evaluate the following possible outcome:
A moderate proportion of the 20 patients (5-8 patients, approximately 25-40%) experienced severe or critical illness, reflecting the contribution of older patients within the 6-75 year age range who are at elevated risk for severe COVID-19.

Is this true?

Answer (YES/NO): NO